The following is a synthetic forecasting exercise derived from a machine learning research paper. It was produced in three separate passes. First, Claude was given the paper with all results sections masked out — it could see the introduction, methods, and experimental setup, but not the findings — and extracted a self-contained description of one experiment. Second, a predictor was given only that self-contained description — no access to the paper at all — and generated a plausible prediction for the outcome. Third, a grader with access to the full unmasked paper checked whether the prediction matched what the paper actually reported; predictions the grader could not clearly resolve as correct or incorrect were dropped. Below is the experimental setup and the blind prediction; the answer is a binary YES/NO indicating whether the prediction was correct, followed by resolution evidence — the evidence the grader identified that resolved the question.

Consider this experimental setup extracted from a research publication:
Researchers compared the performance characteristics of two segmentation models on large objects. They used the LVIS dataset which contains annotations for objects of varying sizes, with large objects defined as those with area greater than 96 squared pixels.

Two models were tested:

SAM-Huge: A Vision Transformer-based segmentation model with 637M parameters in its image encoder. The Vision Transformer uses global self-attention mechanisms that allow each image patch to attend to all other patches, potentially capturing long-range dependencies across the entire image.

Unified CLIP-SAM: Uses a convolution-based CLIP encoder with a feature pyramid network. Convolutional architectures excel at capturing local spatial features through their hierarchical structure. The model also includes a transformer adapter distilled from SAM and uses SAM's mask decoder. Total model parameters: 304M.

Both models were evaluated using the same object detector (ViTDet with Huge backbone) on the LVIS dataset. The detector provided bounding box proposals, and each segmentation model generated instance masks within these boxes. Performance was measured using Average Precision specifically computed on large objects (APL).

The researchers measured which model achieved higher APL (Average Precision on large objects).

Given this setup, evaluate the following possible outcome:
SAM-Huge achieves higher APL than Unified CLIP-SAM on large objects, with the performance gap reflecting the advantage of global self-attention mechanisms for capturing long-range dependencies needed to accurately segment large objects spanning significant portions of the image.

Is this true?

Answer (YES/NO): NO